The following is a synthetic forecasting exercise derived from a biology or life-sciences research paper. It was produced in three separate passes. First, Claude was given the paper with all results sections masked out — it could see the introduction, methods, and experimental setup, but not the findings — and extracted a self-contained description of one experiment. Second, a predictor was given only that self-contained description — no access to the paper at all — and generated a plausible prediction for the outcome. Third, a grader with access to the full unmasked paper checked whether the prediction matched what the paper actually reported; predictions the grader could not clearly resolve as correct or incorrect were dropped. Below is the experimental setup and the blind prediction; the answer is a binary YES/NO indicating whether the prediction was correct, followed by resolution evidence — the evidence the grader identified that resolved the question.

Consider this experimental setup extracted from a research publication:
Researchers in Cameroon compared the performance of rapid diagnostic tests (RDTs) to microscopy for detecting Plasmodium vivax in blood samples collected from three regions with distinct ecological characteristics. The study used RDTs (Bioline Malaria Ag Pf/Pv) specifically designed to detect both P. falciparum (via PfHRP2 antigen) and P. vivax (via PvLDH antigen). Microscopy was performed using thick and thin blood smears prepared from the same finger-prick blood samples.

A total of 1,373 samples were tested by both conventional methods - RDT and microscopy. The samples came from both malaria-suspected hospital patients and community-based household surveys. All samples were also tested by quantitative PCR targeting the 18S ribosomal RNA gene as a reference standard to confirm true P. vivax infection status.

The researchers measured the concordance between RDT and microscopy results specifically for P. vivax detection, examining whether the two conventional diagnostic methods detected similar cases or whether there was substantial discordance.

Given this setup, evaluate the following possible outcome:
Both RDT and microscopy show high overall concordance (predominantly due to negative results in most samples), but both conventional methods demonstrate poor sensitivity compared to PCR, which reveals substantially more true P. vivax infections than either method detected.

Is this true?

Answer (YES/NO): YES